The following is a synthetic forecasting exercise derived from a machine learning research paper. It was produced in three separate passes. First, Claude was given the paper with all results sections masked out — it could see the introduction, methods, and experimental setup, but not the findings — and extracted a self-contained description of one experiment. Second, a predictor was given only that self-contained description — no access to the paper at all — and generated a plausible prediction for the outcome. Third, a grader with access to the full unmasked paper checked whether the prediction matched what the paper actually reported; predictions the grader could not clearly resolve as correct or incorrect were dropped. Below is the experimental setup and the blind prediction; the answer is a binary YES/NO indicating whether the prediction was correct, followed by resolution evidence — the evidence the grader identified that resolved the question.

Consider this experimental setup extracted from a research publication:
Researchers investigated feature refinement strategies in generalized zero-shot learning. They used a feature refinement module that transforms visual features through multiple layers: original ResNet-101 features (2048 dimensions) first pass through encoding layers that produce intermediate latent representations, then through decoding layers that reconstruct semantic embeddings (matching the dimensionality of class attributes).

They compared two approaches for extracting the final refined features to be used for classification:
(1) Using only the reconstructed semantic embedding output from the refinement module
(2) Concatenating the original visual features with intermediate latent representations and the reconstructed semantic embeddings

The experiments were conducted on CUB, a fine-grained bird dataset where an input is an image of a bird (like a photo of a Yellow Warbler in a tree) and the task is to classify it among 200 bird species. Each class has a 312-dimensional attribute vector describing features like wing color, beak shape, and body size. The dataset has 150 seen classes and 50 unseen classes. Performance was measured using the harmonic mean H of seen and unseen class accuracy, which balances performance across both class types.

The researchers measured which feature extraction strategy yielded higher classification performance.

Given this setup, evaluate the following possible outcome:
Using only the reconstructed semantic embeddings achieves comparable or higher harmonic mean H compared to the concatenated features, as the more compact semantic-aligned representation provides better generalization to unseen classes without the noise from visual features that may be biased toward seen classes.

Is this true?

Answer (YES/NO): NO